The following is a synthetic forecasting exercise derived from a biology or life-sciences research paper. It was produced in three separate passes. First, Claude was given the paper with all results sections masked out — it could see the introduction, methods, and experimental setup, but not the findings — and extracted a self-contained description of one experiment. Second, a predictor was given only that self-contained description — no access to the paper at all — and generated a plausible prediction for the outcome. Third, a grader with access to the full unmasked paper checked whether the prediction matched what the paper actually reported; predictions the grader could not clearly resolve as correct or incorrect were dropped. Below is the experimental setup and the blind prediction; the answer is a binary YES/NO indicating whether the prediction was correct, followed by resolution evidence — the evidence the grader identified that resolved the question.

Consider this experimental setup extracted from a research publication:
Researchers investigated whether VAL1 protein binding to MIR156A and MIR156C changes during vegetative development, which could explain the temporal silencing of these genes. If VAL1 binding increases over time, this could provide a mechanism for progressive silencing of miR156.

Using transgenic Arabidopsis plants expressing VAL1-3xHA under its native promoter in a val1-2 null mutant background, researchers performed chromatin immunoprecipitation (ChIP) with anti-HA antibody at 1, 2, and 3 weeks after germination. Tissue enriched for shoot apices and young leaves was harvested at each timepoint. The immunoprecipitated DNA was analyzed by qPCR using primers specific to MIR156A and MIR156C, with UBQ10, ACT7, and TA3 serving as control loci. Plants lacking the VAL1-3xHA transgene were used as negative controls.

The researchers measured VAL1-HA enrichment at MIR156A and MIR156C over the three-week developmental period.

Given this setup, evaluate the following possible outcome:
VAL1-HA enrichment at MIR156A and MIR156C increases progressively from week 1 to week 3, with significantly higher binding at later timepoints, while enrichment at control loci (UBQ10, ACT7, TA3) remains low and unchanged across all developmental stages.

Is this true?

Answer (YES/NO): NO